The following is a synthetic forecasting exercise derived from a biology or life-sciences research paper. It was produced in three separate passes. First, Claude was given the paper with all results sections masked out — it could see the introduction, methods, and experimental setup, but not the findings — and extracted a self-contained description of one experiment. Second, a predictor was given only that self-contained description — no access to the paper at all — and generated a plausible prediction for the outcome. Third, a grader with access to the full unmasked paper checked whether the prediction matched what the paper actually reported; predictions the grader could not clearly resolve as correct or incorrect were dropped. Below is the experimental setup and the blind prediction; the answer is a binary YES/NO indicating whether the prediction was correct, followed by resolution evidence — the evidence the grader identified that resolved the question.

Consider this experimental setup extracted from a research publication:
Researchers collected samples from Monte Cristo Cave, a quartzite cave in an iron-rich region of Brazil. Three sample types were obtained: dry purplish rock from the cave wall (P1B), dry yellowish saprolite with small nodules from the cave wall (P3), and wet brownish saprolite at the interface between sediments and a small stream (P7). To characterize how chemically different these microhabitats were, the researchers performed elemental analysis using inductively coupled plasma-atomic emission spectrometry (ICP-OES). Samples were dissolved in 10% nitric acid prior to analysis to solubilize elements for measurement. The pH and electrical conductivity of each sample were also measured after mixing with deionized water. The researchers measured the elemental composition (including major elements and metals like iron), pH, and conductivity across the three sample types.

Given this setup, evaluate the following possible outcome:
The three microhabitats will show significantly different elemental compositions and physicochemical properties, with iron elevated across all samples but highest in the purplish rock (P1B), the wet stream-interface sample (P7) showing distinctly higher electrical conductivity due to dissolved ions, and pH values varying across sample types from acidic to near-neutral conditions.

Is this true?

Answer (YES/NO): NO